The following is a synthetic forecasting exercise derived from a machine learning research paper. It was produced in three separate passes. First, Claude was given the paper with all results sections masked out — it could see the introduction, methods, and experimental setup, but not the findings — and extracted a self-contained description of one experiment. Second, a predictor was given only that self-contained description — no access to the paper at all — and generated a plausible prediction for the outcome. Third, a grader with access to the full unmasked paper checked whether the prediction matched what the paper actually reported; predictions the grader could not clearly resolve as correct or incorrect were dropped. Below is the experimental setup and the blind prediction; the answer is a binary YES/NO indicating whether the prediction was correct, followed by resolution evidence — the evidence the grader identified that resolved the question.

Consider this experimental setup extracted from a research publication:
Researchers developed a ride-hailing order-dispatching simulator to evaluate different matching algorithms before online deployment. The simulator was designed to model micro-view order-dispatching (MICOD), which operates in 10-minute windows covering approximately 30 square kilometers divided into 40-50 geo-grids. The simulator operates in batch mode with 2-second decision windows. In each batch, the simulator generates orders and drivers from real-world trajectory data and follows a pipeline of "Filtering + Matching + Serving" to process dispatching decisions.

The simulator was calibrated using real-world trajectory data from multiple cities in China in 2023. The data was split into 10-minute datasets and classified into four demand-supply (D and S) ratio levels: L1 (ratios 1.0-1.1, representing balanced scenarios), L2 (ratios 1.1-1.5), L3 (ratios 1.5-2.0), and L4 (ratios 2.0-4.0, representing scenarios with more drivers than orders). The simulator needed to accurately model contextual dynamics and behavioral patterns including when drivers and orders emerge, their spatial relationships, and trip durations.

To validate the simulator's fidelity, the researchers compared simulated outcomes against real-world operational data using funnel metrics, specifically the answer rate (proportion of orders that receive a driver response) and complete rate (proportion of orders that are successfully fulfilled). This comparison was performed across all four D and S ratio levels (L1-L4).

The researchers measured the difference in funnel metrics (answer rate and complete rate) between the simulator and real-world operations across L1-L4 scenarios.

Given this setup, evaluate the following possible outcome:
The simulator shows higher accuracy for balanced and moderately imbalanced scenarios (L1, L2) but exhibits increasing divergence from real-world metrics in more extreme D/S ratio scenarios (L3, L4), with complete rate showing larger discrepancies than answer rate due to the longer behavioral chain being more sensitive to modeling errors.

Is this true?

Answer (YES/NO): NO